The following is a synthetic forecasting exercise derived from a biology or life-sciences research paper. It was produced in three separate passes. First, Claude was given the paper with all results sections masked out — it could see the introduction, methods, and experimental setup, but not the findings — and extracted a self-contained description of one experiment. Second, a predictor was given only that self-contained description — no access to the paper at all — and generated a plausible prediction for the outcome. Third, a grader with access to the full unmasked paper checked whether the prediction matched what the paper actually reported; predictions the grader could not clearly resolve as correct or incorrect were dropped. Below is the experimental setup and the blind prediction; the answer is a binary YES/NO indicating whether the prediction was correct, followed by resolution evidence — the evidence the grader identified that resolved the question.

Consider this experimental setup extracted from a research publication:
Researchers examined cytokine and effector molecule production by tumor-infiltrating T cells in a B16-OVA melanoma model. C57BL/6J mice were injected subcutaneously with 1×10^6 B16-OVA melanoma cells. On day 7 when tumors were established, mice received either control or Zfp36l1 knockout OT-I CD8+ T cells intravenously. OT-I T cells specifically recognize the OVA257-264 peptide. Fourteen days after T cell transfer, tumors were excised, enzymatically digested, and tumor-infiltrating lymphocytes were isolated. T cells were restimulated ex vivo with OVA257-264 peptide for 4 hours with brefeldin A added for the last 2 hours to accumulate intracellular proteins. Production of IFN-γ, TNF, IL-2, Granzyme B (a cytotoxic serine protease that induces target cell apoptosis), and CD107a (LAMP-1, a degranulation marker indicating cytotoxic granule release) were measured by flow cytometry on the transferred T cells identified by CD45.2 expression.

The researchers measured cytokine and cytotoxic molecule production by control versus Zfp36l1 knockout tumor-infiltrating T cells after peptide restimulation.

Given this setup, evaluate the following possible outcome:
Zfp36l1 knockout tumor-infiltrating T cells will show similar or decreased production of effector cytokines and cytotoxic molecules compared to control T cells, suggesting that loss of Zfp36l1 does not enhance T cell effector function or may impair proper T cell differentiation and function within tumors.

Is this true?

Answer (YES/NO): NO